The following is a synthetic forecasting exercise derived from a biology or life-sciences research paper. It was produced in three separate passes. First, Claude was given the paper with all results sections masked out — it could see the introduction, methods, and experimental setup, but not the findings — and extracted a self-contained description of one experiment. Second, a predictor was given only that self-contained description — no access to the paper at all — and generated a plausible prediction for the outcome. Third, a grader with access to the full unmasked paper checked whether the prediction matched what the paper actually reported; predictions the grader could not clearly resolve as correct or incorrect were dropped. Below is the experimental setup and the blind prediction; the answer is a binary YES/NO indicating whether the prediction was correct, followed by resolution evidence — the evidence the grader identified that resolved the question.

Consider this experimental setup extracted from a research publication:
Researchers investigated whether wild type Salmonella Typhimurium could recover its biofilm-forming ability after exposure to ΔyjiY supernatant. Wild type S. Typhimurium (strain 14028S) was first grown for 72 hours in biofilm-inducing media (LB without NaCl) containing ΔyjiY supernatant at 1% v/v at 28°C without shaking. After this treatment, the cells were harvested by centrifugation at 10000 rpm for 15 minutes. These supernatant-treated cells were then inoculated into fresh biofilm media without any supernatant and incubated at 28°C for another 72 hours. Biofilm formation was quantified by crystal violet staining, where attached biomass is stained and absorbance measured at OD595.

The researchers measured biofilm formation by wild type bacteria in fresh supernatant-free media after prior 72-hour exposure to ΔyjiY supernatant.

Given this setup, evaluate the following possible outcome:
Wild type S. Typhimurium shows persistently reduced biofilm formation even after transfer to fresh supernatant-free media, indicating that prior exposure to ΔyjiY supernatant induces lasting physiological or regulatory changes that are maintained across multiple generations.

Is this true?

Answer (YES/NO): NO